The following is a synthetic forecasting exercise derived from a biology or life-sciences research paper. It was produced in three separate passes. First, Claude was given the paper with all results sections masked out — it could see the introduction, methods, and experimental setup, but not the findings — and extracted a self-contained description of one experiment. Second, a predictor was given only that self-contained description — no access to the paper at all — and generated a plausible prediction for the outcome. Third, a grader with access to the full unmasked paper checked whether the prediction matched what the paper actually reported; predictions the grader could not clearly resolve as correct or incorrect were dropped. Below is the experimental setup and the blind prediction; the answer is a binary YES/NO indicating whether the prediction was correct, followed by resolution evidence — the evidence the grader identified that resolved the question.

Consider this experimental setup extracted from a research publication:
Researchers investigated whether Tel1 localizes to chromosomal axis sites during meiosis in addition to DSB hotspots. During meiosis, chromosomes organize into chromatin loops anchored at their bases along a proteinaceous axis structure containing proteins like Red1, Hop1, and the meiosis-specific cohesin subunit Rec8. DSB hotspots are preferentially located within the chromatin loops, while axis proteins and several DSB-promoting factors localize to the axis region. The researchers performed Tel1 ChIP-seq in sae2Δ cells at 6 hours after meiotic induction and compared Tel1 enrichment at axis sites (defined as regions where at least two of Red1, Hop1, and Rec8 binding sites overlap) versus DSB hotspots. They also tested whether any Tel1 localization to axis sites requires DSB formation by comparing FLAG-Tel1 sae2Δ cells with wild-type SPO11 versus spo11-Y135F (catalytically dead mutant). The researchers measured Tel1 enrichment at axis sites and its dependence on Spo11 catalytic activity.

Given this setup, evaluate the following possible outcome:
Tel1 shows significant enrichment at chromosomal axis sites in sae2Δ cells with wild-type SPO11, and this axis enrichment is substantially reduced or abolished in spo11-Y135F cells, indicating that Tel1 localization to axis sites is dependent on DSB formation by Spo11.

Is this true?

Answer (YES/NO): YES